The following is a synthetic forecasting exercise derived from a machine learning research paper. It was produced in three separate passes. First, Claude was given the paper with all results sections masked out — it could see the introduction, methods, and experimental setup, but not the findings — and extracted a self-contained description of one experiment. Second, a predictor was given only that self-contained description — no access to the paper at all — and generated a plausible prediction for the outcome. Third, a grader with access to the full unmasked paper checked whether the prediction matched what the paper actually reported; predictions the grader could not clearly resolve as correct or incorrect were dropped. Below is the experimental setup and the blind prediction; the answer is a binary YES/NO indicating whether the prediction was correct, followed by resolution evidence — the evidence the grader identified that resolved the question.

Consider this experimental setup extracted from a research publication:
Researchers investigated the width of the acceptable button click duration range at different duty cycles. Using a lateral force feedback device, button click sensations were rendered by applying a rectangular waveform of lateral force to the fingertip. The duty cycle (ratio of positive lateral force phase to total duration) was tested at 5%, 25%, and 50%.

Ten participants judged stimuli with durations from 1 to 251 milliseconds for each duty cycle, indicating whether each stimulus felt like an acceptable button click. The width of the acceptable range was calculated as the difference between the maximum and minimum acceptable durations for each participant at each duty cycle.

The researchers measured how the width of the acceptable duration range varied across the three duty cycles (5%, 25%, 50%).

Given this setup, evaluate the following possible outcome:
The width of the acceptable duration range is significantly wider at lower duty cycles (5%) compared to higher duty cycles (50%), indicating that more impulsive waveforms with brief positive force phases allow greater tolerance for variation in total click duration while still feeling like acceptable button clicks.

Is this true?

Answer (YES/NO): YES